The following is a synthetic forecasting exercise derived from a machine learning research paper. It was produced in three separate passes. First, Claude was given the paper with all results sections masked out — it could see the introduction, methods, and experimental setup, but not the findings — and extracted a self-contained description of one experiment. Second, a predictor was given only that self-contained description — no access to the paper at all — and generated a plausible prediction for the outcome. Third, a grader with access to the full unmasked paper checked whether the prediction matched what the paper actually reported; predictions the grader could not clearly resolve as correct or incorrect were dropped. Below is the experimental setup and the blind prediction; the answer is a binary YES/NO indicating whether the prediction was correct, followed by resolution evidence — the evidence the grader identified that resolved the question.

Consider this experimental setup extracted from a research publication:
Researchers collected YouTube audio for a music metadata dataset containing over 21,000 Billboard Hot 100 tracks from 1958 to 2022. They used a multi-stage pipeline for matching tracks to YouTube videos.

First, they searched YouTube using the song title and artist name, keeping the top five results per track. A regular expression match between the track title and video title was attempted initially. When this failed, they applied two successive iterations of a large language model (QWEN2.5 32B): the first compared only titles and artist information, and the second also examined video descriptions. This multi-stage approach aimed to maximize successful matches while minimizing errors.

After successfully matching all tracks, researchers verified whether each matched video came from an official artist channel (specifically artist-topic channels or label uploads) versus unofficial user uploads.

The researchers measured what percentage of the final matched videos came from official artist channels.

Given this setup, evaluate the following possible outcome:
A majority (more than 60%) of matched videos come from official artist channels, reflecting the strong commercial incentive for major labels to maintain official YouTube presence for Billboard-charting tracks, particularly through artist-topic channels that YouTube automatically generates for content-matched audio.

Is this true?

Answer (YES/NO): NO